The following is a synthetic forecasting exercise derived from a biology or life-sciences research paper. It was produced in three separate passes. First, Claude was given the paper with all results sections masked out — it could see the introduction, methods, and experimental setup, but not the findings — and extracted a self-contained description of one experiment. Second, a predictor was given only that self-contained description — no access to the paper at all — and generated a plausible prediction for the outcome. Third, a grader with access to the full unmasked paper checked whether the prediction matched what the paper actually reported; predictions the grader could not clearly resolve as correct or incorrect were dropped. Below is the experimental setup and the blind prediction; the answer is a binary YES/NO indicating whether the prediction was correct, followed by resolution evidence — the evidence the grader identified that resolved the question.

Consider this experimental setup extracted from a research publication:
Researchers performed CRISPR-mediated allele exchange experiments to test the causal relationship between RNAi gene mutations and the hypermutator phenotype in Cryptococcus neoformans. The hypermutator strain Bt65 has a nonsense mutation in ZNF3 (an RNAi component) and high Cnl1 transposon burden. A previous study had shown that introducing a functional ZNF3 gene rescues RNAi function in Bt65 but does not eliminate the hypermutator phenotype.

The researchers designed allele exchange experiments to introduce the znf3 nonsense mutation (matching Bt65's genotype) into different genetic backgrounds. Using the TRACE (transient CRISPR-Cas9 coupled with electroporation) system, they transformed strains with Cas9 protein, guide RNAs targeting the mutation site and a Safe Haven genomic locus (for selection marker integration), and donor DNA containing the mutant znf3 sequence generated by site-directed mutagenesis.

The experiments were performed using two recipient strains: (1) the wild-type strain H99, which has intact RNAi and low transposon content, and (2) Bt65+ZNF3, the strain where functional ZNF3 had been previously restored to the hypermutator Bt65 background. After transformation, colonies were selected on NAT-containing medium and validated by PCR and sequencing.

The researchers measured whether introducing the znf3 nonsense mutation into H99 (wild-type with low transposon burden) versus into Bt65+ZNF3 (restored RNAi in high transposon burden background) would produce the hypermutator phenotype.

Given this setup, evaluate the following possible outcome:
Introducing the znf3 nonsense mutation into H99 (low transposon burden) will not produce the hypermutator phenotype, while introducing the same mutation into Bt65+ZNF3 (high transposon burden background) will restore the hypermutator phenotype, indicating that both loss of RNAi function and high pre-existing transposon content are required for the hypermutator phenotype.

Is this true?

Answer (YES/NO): YES